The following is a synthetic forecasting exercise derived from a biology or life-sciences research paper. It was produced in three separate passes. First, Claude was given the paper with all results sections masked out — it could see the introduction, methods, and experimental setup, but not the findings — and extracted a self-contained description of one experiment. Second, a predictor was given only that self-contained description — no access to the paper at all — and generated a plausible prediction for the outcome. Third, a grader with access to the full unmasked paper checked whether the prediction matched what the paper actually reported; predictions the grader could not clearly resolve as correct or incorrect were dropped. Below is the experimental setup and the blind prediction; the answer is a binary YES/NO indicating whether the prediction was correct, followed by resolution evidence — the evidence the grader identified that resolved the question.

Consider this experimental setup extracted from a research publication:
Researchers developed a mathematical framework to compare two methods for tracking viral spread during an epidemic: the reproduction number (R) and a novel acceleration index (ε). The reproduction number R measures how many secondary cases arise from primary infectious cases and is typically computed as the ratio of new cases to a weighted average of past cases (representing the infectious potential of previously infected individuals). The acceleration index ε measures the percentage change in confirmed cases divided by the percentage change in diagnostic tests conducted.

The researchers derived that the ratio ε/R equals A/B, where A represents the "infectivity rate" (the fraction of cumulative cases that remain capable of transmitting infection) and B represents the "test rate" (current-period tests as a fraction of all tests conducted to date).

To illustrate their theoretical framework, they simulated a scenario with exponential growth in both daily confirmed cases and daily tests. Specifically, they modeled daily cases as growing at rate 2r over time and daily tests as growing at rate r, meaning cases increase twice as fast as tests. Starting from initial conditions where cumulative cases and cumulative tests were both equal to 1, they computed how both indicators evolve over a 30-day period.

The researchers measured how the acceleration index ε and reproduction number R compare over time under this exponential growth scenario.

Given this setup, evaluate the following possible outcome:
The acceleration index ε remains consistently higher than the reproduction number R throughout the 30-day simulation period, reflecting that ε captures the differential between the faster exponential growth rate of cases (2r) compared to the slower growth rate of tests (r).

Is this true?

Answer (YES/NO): NO